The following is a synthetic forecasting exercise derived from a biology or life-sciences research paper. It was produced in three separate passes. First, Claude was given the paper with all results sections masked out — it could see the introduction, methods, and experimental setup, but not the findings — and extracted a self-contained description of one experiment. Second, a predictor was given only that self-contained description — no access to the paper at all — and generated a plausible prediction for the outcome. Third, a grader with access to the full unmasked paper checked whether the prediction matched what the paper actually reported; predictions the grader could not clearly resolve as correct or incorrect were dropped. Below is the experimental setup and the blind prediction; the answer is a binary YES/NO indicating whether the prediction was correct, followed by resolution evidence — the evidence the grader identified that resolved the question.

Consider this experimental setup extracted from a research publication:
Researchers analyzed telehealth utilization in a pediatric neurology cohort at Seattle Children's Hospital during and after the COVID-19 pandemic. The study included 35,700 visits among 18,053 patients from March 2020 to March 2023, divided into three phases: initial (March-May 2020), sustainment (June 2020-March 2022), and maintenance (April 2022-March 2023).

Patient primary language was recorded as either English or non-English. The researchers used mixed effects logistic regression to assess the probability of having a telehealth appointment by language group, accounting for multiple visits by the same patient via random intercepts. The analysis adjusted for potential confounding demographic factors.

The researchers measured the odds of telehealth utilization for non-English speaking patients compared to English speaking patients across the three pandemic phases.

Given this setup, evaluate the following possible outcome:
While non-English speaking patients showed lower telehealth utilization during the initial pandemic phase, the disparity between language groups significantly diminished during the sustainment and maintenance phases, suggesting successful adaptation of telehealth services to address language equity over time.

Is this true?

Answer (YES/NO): NO